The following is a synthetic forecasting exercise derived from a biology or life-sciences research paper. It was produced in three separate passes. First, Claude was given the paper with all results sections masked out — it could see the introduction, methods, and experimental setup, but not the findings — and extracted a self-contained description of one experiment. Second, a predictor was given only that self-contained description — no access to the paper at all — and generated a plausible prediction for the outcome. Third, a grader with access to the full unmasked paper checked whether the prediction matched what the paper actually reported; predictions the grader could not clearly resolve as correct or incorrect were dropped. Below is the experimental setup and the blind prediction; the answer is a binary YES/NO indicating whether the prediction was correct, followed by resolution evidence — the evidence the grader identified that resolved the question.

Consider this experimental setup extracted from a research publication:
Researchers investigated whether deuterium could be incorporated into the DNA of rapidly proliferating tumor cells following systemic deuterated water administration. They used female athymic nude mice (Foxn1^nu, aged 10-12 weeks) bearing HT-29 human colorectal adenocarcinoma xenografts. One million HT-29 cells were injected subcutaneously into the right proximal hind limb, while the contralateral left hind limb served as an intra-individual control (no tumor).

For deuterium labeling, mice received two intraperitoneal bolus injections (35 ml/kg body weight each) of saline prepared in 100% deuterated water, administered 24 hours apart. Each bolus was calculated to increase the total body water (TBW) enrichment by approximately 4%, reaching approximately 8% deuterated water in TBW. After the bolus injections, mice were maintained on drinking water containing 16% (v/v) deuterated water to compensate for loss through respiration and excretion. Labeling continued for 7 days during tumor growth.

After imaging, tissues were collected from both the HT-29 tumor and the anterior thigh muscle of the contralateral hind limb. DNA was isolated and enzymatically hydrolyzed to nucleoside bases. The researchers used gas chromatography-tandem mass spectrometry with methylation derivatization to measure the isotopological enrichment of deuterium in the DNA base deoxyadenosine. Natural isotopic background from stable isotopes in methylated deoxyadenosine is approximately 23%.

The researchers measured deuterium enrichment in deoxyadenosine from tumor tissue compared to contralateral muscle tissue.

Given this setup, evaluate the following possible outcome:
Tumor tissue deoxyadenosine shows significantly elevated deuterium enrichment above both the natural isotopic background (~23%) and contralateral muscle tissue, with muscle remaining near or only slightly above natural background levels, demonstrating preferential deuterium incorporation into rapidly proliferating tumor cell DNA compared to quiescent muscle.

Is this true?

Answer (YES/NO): YES